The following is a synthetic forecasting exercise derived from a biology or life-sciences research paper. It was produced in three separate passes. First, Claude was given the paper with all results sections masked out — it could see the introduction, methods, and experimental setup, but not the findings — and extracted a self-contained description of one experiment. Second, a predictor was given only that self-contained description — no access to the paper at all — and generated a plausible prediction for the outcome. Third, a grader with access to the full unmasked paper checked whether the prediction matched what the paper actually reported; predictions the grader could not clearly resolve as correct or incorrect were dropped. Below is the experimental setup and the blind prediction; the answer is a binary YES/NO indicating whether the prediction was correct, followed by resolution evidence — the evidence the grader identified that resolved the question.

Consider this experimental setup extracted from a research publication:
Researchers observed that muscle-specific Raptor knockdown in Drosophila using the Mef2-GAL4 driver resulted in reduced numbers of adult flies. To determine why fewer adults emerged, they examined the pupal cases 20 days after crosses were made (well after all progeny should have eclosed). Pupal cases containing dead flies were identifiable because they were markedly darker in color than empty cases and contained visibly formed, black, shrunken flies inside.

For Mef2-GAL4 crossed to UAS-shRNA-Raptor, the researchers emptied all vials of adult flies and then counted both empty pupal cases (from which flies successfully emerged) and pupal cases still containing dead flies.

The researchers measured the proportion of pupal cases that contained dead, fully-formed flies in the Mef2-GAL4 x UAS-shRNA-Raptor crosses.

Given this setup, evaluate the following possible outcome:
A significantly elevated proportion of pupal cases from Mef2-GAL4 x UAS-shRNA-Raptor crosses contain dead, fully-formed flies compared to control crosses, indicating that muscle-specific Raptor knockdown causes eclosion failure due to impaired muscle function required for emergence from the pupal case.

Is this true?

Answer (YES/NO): YES